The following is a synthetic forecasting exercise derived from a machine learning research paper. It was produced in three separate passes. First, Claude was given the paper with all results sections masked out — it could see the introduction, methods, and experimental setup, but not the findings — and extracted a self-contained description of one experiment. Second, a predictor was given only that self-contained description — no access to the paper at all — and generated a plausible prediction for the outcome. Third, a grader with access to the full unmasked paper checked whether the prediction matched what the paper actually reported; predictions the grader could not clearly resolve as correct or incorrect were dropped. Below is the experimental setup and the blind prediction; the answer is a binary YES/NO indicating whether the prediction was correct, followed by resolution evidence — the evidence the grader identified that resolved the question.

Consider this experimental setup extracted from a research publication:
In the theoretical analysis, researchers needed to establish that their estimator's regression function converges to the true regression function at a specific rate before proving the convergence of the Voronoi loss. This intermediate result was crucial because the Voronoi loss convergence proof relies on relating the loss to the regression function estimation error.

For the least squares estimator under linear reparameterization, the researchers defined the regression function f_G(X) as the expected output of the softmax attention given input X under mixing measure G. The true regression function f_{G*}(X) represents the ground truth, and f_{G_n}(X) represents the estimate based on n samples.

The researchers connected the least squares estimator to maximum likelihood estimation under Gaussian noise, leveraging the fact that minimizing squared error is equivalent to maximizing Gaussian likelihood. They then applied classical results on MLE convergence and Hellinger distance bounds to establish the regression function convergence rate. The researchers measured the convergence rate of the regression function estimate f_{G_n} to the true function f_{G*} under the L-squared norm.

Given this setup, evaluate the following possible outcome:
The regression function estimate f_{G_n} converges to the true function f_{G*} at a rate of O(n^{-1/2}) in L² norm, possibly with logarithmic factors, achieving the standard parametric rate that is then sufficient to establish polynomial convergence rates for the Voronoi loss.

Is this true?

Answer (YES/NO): YES